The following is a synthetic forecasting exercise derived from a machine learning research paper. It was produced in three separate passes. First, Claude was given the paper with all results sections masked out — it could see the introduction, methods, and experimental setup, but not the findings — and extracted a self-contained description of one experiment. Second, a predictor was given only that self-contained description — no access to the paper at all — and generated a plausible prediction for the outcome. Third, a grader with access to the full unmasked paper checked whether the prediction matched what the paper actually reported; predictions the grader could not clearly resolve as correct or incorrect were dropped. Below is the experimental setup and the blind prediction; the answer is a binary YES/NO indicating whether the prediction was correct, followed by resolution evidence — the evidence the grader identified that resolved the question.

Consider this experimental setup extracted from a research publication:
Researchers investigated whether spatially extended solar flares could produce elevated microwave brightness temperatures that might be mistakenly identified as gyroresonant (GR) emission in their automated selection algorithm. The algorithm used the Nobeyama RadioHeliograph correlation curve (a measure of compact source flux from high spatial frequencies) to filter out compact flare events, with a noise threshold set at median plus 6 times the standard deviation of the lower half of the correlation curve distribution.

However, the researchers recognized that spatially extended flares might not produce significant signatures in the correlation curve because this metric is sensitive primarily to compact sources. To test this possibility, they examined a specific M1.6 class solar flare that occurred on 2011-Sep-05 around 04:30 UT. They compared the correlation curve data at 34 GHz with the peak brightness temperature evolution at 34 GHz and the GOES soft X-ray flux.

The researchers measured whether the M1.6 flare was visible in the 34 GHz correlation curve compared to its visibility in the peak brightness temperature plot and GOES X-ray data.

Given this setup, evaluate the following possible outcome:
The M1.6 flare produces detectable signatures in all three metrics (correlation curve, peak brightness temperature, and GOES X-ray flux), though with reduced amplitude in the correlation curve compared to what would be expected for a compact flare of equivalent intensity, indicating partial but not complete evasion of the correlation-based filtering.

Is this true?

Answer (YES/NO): NO